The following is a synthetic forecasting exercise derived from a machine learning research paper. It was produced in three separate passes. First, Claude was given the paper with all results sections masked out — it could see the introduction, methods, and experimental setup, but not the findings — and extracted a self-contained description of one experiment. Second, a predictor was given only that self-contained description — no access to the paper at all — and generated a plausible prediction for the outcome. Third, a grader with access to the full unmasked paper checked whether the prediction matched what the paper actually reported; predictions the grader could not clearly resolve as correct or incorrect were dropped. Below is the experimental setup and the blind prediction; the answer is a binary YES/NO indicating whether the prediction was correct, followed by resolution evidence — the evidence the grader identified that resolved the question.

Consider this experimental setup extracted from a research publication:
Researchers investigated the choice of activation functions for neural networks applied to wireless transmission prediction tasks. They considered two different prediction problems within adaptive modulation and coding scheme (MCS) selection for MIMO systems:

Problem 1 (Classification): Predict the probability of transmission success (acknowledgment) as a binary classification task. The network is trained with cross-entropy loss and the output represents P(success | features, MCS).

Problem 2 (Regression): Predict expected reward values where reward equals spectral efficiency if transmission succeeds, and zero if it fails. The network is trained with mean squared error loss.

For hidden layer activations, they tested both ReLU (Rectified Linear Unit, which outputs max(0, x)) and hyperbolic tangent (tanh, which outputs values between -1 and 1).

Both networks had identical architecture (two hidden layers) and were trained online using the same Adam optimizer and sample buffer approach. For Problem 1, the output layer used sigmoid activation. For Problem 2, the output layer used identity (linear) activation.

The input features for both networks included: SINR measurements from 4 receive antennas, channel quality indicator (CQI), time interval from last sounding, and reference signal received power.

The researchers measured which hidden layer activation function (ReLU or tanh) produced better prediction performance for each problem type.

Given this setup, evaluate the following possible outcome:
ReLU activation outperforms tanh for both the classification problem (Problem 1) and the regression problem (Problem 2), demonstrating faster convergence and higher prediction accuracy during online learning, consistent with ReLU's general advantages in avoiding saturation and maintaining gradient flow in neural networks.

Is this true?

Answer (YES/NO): NO